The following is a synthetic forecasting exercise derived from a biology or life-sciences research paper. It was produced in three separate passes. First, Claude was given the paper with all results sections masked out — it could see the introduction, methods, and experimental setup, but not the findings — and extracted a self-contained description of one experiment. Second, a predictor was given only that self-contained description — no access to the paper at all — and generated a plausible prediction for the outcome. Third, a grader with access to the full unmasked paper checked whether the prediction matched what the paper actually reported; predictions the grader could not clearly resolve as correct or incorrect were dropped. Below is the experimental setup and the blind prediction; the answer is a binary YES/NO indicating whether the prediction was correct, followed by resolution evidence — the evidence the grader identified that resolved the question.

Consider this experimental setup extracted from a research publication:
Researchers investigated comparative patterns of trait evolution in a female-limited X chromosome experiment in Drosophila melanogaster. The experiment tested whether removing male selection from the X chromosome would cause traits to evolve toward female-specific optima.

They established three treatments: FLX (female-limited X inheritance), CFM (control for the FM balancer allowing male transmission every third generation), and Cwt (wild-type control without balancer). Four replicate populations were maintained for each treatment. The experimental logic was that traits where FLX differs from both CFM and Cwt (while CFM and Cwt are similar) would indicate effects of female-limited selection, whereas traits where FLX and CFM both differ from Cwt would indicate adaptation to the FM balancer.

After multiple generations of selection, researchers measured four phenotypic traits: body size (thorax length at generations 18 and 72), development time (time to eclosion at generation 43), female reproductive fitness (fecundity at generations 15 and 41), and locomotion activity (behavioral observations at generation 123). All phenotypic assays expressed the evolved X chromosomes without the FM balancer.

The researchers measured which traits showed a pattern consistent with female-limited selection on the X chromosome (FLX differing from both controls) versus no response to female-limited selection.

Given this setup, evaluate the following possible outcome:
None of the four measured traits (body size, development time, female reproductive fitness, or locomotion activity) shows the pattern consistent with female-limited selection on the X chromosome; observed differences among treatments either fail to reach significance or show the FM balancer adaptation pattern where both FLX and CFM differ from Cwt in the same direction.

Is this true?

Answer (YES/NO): NO